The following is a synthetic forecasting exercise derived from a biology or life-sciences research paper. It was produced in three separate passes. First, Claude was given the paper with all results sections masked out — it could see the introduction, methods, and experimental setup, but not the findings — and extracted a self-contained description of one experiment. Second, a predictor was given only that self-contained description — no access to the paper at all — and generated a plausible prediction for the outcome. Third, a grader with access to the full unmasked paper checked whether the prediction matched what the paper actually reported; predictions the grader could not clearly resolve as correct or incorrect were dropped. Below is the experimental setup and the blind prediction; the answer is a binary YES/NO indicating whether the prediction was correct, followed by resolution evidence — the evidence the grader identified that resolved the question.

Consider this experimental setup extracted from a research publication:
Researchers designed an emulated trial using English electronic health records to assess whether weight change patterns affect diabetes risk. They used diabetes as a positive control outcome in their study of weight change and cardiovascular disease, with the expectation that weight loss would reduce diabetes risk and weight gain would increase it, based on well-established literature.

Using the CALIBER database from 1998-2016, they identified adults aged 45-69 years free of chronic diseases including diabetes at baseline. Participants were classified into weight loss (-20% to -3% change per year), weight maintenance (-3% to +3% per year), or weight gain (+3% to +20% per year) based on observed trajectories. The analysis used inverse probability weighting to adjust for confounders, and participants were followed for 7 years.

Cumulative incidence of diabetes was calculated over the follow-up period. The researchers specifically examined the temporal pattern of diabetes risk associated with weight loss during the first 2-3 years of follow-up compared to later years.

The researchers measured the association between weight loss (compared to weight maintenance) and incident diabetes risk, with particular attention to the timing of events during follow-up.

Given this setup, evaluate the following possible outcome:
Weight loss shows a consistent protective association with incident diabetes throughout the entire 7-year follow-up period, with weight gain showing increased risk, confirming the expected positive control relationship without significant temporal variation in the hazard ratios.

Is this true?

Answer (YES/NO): NO